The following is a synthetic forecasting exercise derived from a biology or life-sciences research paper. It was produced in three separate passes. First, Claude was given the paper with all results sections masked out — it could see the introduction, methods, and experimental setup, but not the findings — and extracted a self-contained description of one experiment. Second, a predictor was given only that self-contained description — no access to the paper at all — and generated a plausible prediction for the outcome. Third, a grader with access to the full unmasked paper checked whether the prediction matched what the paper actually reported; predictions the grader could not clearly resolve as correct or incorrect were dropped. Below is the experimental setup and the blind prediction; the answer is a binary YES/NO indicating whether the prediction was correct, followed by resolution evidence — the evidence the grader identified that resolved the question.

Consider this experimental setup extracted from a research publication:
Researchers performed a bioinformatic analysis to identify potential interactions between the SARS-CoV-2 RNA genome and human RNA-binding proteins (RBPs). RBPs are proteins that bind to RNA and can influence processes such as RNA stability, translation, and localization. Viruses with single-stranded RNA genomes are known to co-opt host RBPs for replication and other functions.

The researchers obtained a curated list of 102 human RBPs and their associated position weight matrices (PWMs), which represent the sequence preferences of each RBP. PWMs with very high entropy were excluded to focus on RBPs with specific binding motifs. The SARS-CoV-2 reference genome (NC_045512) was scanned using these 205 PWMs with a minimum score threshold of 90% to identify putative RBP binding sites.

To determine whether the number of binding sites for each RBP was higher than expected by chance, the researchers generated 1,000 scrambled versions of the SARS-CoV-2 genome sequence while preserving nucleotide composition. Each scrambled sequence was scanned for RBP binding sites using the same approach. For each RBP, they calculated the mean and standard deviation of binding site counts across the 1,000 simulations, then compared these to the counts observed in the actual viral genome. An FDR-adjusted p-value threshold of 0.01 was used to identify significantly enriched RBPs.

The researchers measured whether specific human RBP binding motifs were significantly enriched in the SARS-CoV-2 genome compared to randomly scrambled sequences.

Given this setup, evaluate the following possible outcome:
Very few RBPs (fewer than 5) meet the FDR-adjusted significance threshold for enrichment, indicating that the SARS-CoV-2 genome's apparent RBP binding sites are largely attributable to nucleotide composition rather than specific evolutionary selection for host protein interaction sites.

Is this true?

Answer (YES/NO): NO